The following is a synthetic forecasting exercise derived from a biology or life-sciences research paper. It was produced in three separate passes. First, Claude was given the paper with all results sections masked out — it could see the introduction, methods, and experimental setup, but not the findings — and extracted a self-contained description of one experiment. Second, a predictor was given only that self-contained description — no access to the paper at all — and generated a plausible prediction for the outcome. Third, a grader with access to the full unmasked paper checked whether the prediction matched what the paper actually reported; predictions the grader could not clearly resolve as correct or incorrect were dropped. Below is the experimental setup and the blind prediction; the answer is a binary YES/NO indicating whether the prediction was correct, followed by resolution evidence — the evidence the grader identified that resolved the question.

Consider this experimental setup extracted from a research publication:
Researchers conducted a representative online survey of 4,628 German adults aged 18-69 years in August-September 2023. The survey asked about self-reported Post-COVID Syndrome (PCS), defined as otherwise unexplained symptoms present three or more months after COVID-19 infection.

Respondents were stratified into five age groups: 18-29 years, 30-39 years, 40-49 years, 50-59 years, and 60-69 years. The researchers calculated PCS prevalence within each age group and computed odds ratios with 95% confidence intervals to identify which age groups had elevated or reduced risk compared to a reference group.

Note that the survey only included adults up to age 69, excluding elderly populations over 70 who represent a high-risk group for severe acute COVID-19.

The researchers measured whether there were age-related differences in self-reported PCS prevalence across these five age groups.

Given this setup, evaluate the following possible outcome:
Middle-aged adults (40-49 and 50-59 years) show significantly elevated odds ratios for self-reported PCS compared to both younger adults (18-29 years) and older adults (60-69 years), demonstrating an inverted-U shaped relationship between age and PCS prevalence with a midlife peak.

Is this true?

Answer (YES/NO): NO